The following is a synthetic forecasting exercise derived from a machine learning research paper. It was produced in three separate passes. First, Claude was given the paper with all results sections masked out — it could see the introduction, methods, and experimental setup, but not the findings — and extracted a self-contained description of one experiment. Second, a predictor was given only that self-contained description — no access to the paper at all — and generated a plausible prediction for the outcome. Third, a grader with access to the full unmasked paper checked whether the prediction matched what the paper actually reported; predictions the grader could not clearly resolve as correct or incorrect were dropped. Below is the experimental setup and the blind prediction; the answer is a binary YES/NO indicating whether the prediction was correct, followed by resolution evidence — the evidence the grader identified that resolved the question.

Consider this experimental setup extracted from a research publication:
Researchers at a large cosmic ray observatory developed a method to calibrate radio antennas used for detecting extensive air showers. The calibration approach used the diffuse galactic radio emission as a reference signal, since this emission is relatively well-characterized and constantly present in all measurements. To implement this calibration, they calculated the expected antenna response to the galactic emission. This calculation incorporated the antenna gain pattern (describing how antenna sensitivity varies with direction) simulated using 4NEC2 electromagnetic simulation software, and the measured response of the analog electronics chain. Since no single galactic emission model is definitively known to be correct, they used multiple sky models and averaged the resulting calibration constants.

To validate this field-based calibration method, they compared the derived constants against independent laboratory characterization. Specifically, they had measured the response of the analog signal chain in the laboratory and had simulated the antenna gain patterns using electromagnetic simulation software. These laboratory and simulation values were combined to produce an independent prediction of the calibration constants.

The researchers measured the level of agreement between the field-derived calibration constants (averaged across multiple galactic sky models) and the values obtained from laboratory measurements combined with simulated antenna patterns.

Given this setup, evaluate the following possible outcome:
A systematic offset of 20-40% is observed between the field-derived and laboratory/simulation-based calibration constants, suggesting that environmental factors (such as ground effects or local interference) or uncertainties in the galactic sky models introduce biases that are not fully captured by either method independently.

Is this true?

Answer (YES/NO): NO